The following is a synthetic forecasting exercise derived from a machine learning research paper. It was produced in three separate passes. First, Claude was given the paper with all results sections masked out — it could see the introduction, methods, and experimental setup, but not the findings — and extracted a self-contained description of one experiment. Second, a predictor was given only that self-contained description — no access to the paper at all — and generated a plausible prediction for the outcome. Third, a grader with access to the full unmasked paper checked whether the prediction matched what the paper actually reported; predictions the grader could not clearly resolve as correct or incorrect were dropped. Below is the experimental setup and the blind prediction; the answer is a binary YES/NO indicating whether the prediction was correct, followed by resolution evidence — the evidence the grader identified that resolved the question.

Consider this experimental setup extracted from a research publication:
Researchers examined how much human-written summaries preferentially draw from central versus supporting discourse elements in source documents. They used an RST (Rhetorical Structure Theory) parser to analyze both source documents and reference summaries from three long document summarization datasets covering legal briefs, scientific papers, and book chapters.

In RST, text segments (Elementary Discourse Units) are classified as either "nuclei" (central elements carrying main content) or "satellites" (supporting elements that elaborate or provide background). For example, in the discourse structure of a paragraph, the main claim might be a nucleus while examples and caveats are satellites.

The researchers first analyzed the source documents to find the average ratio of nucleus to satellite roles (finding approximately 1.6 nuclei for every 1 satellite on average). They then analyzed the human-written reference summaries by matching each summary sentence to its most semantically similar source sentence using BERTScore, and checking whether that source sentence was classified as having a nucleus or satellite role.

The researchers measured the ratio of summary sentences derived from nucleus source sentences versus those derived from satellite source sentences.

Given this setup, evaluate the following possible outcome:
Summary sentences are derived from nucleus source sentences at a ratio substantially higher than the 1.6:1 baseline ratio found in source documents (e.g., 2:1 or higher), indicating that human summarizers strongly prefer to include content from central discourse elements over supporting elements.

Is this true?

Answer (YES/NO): YES